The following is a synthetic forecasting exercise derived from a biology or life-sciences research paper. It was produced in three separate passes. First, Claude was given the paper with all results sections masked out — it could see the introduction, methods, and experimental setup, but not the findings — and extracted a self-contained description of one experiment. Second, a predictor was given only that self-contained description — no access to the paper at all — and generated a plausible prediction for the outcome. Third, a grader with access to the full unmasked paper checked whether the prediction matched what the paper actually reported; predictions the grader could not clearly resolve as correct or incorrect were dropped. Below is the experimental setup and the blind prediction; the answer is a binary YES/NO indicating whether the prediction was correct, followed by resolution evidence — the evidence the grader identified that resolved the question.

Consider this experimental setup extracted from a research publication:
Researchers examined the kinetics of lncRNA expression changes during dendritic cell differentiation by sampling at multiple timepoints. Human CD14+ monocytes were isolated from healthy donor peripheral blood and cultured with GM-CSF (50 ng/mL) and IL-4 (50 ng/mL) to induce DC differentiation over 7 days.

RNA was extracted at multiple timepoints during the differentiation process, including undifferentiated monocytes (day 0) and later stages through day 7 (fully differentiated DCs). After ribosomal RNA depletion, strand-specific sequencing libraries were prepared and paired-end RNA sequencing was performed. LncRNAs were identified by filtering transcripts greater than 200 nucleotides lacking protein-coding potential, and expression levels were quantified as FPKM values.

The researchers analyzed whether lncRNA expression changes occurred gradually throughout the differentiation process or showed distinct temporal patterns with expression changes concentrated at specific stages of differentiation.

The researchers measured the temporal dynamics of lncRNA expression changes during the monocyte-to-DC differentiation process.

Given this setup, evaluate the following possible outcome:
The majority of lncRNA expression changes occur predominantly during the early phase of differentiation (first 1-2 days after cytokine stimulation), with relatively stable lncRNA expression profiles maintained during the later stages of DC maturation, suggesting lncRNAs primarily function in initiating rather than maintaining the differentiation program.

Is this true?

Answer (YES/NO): NO